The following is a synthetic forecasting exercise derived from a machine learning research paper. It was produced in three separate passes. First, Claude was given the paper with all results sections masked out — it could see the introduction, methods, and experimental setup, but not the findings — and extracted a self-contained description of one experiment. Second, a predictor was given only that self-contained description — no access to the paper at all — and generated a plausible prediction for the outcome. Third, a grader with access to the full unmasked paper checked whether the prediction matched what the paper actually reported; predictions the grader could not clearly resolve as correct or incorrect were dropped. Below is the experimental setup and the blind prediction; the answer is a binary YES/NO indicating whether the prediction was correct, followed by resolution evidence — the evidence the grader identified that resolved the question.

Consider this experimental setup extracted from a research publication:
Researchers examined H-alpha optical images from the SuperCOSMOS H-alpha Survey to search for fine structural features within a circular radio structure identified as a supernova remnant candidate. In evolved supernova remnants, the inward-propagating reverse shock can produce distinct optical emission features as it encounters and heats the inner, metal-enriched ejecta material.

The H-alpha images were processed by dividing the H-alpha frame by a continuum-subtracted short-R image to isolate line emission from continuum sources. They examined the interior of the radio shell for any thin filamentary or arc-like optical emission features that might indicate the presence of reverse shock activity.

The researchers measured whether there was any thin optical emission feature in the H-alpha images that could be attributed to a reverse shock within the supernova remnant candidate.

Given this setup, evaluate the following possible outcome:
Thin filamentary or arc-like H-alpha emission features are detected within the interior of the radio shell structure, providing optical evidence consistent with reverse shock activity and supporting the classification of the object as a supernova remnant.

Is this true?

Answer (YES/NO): YES